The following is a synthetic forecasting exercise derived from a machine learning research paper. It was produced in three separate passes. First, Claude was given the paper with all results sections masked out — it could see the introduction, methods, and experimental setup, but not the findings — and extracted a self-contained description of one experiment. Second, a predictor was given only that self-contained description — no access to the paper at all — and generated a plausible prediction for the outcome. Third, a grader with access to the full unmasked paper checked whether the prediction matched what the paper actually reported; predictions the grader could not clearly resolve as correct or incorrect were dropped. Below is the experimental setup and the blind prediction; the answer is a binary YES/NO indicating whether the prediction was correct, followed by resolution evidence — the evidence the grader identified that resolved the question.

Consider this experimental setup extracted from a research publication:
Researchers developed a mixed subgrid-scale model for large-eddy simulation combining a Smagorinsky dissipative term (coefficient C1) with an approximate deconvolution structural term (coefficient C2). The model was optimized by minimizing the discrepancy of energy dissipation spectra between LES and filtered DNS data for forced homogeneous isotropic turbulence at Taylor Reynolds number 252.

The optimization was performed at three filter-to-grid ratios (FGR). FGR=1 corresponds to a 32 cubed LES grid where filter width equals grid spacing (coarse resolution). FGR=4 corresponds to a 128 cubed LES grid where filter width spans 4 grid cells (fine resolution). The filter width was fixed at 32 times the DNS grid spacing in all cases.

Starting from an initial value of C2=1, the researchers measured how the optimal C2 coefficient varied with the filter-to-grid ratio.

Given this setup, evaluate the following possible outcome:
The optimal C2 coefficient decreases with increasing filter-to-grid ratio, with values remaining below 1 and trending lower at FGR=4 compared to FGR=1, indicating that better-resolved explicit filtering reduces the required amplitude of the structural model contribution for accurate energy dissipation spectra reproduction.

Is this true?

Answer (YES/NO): NO